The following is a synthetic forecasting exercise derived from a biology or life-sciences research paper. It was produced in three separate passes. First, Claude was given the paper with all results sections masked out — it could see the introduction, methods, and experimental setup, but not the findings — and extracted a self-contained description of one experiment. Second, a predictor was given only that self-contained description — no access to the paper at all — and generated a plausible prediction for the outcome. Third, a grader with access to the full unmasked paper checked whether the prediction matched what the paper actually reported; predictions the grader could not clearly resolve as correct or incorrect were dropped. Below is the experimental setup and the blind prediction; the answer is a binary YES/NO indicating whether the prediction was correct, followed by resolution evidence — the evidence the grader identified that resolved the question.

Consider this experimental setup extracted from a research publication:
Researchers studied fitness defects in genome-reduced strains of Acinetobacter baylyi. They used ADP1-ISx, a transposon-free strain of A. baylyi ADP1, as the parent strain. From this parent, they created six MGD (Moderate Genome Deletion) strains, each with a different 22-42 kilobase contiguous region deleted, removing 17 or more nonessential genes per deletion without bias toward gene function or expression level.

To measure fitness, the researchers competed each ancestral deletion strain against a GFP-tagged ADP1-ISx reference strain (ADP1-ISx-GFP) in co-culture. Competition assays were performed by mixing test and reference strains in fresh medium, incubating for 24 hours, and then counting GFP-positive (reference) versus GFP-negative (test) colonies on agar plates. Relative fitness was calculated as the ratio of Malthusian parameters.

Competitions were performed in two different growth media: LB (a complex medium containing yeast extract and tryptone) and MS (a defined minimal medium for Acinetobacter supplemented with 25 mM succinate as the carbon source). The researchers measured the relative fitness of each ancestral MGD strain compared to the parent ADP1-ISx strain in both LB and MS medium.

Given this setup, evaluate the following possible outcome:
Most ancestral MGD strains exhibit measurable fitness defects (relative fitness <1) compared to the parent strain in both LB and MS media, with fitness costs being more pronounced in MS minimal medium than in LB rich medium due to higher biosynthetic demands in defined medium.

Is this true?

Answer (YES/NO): NO